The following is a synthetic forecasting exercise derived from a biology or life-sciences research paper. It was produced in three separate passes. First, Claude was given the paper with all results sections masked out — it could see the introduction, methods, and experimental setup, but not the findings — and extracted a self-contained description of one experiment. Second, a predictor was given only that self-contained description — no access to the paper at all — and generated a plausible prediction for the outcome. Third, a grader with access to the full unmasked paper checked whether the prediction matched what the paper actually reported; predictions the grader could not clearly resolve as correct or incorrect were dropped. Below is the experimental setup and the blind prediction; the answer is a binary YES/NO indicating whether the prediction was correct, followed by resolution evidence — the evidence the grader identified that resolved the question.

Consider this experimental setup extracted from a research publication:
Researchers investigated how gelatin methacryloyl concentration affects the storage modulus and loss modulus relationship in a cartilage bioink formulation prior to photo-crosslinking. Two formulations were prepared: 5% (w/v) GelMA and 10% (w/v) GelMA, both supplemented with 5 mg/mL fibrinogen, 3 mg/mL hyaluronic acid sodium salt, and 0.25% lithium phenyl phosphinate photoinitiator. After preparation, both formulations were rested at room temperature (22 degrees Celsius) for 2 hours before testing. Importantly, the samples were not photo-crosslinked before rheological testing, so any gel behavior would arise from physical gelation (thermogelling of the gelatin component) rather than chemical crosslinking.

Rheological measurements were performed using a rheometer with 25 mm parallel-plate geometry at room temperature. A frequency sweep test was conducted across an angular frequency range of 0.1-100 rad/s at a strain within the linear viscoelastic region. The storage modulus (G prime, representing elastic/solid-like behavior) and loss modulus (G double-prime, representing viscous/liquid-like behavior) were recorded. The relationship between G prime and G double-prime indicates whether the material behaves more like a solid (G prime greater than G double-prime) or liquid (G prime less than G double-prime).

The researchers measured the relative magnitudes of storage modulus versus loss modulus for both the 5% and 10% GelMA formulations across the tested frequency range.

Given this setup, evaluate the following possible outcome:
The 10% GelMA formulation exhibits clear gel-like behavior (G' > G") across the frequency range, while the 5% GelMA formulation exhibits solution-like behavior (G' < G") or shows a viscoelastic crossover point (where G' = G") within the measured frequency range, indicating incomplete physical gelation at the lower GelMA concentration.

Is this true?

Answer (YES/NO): NO